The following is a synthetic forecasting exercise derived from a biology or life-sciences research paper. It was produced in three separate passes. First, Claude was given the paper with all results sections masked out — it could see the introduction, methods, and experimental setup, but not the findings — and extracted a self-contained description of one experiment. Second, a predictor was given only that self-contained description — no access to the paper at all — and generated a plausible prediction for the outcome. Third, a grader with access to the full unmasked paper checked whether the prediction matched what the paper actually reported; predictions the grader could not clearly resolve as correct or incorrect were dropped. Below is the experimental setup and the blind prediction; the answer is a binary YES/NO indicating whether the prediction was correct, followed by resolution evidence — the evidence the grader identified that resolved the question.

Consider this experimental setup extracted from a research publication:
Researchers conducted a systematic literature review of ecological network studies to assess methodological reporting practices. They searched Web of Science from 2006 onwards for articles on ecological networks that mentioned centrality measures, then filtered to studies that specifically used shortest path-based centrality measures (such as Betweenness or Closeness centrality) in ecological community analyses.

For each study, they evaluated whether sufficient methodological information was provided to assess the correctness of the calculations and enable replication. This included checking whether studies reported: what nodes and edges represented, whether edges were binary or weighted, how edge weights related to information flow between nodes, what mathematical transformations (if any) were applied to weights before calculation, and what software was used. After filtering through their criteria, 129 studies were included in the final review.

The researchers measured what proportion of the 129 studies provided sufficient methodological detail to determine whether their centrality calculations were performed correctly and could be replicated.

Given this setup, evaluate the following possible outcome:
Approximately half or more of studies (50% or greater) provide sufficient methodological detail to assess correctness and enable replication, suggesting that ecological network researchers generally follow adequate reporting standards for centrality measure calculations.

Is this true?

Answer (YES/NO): YES